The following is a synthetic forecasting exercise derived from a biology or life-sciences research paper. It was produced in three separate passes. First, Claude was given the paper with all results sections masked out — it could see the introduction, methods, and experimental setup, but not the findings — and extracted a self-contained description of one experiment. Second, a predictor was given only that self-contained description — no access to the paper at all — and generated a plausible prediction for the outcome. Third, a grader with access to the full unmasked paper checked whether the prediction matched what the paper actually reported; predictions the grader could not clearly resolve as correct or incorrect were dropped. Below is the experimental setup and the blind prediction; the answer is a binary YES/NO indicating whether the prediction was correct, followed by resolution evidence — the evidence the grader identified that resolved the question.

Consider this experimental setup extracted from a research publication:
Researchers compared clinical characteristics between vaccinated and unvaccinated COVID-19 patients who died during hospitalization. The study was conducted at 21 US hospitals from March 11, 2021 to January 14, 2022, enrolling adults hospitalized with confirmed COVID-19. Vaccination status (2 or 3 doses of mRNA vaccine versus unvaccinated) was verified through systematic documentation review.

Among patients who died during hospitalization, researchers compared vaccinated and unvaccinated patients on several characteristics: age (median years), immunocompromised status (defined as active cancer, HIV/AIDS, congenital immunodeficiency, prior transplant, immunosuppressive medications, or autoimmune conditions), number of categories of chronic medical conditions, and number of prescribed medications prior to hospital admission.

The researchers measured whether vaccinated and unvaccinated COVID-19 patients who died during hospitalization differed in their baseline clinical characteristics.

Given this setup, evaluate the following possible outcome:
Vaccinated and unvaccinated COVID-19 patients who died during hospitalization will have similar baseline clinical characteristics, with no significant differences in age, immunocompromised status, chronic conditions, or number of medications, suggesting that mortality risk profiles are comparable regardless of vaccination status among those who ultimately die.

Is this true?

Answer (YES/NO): NO